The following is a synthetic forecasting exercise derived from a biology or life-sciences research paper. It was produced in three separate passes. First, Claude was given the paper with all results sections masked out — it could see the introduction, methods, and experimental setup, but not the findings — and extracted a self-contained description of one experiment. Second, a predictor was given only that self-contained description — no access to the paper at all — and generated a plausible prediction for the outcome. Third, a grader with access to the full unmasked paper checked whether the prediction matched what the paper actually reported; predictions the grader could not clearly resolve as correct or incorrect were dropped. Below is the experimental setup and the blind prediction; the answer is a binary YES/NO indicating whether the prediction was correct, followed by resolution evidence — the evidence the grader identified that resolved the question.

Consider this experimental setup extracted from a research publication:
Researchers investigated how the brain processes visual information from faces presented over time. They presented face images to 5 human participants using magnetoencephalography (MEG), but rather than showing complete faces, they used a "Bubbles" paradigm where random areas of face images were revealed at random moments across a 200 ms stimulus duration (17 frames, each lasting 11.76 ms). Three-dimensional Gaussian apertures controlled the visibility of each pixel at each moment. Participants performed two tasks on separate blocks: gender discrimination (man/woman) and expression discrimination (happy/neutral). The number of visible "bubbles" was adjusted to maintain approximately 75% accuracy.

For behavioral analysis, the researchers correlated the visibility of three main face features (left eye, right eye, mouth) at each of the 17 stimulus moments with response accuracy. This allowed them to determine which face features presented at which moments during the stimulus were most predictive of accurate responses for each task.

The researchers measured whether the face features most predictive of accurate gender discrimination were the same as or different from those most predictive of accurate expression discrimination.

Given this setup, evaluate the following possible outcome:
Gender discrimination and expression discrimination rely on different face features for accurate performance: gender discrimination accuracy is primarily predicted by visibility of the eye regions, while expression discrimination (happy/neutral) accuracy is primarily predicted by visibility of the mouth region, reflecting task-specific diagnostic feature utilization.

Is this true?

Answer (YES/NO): YES